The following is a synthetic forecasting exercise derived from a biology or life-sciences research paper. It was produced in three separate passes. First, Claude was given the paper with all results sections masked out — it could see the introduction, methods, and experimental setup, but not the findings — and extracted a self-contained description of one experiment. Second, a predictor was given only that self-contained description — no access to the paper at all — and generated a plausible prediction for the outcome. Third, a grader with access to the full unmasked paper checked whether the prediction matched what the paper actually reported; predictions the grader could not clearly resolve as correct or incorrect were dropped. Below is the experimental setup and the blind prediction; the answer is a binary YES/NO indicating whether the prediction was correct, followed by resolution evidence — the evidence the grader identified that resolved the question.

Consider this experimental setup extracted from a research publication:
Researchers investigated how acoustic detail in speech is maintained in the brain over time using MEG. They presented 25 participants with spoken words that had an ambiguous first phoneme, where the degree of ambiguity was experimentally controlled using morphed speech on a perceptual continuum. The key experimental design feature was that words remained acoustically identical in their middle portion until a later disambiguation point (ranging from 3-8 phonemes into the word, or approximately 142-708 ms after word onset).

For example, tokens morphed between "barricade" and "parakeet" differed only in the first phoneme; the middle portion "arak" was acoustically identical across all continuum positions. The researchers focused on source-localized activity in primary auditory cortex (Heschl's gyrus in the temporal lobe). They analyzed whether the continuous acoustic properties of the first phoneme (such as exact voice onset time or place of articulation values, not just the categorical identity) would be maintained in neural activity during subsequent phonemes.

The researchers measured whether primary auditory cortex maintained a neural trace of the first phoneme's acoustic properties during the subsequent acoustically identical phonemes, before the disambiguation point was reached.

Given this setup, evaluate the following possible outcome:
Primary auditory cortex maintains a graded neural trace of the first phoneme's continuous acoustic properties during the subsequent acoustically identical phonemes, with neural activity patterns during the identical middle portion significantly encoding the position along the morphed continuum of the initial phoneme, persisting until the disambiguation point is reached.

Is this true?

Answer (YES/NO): YES